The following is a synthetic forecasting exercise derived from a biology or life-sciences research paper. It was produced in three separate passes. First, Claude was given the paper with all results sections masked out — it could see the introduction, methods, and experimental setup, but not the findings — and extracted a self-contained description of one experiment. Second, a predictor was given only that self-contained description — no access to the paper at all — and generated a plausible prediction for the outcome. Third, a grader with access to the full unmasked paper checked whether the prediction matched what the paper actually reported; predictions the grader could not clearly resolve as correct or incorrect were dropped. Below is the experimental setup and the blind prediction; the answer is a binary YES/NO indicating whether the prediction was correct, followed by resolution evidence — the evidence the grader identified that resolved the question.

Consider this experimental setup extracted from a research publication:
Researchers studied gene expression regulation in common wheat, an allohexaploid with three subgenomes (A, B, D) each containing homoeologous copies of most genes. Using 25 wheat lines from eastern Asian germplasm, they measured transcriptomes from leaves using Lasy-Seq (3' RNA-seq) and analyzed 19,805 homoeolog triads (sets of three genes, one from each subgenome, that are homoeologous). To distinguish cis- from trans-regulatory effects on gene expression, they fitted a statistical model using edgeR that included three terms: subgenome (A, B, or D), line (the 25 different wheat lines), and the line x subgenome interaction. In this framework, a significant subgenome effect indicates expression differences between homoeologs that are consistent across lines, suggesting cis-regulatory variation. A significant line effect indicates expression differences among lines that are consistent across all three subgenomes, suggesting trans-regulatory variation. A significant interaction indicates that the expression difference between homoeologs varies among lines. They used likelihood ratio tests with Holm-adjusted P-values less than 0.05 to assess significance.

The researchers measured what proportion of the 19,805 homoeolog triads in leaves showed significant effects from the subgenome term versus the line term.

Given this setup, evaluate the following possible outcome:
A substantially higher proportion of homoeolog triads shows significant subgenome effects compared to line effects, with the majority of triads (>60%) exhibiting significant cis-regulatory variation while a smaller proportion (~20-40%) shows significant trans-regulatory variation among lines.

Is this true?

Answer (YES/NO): NO